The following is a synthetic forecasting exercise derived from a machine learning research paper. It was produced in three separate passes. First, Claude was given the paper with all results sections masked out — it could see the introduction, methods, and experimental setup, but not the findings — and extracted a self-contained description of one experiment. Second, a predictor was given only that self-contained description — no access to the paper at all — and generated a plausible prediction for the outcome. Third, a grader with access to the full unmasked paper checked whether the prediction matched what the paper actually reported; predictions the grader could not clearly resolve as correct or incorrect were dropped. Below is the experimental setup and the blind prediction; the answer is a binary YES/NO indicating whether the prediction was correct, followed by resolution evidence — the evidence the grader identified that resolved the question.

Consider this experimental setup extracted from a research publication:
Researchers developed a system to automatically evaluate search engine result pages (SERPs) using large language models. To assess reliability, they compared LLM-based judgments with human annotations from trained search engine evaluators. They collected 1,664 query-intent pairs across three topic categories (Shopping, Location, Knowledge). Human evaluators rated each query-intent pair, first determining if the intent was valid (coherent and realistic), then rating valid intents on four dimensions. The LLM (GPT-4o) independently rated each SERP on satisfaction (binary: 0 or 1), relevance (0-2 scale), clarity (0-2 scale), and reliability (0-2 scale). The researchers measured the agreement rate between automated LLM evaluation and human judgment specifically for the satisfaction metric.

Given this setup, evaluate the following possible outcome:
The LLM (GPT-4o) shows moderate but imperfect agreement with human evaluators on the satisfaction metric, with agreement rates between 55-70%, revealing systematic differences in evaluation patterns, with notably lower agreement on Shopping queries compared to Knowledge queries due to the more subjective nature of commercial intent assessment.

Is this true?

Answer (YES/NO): NO